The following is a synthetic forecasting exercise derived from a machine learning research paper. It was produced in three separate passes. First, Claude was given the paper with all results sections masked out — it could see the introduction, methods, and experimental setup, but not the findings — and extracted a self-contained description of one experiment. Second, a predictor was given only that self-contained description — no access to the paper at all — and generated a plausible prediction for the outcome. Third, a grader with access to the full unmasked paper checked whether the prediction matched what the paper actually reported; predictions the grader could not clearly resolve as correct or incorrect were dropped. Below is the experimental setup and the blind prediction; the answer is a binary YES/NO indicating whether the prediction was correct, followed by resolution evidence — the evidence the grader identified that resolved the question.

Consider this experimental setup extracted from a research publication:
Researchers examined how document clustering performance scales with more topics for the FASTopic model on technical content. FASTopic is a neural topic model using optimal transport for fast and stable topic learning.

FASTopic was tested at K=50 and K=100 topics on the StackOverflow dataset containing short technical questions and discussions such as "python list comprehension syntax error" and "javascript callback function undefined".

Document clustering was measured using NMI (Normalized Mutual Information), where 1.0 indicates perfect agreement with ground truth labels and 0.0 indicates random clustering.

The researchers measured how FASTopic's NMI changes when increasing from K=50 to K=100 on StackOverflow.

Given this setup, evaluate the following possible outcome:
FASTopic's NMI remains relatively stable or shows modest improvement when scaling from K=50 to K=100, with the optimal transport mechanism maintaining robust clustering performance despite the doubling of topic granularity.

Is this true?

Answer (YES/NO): YES